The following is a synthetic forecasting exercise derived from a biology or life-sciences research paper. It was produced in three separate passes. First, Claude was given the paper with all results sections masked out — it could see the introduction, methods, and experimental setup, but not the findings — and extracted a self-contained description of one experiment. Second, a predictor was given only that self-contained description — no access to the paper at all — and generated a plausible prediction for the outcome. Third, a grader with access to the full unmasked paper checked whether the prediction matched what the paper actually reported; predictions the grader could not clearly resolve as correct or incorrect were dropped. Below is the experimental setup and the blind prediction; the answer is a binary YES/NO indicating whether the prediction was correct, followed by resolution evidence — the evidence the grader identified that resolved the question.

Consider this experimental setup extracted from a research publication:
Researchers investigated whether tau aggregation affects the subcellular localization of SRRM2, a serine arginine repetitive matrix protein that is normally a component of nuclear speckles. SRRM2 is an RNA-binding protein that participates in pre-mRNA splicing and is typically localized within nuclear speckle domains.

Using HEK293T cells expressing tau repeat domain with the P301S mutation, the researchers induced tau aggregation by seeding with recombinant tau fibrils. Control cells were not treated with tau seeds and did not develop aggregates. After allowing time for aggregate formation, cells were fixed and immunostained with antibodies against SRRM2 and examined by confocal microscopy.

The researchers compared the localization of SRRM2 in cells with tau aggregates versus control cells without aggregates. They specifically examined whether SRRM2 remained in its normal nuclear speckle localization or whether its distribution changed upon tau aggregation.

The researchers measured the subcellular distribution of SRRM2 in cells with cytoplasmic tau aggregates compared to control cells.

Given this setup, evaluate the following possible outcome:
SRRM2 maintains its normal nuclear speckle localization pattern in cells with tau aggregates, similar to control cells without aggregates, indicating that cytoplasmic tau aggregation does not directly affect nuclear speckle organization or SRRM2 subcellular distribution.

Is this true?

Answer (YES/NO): NO